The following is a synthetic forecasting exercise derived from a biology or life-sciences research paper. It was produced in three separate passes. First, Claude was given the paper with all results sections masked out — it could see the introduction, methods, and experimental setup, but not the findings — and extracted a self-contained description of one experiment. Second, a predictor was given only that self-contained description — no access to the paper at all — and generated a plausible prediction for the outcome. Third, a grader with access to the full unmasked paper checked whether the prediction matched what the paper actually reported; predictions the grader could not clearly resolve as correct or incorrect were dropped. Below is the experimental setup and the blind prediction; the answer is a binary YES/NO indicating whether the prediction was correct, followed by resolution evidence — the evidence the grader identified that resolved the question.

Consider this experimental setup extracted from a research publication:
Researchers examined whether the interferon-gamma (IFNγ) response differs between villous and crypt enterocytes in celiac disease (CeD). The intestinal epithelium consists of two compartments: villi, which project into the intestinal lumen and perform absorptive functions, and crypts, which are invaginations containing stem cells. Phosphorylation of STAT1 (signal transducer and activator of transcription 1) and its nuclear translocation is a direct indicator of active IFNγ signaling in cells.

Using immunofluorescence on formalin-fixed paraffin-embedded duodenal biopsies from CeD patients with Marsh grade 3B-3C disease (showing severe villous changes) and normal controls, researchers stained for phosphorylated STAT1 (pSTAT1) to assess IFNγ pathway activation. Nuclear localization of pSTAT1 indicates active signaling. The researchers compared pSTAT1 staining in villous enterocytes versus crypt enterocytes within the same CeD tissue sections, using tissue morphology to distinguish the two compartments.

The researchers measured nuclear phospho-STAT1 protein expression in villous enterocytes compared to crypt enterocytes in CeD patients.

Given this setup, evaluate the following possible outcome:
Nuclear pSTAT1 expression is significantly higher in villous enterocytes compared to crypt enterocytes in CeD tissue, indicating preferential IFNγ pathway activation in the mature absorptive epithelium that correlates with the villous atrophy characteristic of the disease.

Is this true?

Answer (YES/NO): YES